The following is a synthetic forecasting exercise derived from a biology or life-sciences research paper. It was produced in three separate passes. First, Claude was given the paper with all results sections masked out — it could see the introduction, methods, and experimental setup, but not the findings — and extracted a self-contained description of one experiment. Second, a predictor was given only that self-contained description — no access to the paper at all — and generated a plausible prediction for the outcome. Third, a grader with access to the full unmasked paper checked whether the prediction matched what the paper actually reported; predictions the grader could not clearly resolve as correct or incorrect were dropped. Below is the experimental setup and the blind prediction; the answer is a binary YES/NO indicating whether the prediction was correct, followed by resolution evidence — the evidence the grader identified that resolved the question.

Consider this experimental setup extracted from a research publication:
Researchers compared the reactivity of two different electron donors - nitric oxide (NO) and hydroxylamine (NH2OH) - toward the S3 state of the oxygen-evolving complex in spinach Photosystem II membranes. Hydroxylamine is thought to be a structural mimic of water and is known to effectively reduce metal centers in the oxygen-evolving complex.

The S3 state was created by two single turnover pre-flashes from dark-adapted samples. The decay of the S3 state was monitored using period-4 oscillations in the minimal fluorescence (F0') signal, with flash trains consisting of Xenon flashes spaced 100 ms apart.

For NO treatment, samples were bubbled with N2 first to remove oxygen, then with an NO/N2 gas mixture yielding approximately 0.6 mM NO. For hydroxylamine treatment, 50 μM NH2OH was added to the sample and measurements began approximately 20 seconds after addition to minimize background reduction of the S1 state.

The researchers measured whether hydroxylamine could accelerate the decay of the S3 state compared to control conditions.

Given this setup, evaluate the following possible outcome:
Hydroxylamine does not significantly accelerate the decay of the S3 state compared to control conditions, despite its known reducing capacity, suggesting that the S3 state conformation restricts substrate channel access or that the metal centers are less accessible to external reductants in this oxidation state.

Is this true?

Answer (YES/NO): YES